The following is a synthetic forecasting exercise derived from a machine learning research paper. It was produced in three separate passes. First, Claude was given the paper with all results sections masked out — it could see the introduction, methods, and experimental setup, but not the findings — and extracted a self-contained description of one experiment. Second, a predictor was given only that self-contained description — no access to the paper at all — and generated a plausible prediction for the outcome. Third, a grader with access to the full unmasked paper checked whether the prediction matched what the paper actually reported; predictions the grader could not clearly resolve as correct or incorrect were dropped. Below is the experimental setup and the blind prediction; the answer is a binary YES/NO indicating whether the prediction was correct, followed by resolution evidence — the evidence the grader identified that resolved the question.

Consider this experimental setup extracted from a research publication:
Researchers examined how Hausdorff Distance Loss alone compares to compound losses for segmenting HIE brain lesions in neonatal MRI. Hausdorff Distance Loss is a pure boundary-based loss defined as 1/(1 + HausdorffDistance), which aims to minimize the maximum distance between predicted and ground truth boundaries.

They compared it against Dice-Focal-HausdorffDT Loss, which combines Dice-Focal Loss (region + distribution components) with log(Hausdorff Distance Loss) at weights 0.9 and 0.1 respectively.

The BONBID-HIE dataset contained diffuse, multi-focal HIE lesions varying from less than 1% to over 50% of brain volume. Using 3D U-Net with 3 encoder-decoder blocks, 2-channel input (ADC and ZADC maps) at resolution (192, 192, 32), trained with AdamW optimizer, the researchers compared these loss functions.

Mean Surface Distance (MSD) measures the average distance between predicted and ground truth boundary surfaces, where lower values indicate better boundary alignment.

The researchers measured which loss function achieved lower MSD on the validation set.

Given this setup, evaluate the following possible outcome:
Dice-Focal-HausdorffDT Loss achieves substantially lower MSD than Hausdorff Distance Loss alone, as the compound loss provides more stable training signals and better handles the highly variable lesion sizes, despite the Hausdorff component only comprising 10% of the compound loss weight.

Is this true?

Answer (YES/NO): YES